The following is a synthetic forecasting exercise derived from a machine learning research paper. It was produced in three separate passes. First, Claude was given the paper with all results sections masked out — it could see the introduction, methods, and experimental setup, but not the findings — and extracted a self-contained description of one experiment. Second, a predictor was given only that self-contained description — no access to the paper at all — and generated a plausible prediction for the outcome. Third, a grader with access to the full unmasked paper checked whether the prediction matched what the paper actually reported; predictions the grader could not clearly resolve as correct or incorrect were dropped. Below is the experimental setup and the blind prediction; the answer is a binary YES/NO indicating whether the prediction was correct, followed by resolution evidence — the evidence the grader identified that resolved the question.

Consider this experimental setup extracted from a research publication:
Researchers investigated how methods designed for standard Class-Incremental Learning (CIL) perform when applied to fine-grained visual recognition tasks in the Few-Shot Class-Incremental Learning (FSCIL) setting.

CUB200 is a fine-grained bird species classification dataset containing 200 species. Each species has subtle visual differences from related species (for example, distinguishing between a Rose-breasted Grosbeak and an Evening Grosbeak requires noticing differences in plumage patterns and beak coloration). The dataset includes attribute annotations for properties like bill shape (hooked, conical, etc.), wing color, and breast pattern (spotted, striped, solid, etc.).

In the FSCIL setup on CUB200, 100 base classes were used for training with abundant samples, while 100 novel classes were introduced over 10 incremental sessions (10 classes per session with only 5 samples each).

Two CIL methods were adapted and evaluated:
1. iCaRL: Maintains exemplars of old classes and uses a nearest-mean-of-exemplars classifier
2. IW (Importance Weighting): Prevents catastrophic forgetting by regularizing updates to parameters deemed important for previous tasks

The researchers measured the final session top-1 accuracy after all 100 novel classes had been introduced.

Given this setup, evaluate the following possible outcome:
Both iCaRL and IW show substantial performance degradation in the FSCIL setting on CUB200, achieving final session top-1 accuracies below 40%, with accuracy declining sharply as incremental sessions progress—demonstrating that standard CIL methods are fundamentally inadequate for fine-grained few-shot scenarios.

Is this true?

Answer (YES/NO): NO